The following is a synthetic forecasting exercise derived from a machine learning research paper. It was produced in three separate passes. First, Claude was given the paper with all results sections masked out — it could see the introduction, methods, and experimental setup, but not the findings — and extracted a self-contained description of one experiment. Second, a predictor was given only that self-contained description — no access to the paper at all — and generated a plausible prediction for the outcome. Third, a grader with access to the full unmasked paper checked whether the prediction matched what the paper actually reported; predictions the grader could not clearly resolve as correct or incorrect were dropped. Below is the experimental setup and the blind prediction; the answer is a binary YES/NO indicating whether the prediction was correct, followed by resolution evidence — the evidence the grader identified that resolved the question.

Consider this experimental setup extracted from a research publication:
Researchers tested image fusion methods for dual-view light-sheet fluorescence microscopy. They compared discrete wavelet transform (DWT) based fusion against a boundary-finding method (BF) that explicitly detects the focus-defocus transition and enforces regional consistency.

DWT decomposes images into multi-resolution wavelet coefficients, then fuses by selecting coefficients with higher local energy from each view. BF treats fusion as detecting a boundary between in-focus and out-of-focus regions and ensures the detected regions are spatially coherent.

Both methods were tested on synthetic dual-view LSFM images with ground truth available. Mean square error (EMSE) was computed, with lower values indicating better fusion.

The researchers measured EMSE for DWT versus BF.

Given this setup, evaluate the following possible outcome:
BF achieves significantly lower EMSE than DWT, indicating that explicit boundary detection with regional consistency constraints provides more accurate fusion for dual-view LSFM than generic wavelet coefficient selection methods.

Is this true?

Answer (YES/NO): YES